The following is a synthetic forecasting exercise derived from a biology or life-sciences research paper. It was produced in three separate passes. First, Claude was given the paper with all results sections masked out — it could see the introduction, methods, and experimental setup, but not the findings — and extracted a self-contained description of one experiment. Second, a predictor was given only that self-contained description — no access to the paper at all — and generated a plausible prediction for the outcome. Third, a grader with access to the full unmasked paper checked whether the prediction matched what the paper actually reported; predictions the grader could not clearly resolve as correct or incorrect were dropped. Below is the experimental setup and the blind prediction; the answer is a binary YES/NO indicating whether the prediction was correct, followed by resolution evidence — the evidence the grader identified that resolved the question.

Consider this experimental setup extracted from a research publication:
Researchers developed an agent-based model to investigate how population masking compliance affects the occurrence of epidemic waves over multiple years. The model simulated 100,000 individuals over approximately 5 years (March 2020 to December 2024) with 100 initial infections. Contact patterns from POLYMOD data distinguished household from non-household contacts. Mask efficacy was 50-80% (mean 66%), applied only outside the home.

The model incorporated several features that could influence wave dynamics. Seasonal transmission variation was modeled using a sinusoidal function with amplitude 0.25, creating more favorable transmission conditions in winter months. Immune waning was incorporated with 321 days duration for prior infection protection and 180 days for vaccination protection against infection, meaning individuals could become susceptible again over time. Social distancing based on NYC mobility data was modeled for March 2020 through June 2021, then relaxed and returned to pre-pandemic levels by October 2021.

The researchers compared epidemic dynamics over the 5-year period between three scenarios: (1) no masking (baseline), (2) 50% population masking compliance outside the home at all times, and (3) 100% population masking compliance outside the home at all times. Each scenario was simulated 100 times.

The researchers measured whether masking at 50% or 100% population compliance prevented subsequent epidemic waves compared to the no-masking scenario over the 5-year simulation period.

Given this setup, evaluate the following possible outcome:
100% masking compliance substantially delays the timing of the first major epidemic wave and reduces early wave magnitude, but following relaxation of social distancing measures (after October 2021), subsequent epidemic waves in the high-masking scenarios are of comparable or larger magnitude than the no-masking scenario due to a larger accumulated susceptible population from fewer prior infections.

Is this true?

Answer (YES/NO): NO